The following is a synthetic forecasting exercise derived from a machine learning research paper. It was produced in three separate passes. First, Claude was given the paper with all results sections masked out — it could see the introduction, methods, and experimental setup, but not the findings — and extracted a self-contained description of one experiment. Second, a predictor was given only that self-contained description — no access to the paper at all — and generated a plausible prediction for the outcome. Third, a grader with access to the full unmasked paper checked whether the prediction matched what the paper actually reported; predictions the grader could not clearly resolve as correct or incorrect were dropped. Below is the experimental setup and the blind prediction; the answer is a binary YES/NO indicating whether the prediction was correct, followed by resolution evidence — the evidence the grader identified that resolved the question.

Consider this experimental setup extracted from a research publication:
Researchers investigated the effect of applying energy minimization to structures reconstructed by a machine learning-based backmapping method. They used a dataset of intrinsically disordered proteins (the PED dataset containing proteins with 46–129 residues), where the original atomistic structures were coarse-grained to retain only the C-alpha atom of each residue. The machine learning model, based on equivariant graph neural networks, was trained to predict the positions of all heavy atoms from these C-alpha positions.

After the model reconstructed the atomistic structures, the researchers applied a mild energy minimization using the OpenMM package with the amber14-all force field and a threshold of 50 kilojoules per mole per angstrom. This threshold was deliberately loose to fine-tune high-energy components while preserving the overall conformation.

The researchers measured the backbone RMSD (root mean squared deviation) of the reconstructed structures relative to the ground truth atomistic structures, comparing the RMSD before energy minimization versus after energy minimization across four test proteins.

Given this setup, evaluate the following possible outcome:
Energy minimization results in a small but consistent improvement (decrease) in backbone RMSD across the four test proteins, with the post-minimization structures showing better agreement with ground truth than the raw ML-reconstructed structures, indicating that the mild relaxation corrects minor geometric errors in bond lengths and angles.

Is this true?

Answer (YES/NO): NO